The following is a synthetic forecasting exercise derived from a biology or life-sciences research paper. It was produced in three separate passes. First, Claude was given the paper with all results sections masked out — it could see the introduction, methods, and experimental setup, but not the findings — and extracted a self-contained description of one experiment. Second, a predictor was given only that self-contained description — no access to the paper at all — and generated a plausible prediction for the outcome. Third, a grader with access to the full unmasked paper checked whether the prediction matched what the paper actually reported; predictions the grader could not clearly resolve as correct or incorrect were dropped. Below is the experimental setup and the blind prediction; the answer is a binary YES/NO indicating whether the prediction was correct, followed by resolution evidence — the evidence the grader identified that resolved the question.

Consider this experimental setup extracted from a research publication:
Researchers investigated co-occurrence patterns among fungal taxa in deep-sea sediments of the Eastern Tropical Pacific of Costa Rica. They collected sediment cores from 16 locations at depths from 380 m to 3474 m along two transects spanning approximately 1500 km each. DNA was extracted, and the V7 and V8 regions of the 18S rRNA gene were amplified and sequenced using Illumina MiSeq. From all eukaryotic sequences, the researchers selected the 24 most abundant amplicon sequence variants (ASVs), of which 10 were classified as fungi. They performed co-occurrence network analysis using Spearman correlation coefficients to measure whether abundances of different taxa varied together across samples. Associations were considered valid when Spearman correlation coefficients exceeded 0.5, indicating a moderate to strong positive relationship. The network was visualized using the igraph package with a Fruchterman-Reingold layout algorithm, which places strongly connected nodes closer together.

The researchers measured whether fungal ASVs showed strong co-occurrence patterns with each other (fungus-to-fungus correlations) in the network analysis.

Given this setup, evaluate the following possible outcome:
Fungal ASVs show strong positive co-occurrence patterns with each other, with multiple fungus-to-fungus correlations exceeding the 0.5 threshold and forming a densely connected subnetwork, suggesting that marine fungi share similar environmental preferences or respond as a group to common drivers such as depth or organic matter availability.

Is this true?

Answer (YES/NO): NO